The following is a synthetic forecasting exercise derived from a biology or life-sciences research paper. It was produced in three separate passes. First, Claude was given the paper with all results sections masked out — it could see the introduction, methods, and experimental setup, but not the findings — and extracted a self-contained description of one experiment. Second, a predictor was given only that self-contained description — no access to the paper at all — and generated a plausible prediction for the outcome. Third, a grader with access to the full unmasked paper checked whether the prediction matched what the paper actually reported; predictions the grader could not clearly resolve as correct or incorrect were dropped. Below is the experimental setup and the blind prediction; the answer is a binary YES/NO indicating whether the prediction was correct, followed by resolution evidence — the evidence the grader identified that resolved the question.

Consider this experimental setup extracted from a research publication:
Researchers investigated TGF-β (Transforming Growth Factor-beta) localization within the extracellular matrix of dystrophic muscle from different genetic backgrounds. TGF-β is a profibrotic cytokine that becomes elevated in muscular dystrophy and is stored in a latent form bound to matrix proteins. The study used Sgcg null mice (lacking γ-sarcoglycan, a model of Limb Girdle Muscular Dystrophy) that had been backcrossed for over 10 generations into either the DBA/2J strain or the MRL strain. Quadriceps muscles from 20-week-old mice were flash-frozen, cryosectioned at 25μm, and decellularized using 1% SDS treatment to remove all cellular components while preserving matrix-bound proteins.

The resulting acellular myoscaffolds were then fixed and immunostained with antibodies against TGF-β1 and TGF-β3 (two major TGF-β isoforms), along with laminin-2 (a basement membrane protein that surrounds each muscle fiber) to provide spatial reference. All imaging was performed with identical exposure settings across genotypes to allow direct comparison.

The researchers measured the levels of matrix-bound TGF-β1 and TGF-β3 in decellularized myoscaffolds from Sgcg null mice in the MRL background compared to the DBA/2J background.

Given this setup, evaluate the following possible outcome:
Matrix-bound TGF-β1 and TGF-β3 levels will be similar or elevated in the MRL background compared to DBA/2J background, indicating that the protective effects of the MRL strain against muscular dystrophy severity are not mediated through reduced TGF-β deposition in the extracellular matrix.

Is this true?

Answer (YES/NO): NO